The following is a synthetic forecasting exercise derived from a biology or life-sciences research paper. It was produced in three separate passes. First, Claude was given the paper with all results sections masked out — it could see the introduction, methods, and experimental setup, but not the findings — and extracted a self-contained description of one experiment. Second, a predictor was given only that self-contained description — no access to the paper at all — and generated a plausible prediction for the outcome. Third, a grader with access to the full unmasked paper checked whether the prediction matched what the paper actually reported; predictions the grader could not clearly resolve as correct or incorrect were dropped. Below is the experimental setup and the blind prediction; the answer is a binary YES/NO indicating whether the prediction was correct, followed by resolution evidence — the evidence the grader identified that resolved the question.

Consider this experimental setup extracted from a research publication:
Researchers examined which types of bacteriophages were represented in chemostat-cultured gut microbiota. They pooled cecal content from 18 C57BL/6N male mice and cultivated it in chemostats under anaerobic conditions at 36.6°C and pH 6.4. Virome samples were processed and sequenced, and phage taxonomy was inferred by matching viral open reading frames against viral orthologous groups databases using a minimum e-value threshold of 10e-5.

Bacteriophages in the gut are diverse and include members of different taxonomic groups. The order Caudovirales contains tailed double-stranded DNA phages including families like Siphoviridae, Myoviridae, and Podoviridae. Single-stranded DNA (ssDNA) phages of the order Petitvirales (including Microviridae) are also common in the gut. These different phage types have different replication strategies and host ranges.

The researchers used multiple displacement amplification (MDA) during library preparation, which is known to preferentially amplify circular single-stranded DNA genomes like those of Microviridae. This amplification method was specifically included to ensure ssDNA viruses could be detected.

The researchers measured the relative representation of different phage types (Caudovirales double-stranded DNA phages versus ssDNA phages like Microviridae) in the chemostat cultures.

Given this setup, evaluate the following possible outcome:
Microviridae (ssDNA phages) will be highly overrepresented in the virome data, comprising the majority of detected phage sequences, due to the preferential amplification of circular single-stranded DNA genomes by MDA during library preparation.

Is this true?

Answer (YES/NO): NO